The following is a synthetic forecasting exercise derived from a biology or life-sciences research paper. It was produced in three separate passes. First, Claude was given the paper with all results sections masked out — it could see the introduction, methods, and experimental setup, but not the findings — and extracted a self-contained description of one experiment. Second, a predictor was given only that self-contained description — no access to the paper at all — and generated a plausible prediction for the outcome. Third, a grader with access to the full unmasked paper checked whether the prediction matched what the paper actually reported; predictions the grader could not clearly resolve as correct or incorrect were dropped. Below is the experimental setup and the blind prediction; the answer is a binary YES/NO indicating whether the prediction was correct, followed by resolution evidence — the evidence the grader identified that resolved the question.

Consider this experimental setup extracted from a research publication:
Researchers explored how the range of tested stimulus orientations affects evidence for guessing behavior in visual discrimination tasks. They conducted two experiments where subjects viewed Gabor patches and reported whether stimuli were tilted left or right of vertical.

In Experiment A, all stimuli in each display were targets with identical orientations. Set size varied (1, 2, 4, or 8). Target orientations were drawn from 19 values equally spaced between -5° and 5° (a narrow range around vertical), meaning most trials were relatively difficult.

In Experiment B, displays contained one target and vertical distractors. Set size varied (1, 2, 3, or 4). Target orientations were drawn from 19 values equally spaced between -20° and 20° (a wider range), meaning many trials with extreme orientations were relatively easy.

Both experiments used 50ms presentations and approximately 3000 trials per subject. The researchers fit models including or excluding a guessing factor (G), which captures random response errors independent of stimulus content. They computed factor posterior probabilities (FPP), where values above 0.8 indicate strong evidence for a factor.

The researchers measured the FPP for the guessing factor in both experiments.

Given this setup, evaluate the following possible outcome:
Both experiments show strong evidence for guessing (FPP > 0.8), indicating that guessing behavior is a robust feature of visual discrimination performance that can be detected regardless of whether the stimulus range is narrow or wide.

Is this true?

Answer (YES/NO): NO